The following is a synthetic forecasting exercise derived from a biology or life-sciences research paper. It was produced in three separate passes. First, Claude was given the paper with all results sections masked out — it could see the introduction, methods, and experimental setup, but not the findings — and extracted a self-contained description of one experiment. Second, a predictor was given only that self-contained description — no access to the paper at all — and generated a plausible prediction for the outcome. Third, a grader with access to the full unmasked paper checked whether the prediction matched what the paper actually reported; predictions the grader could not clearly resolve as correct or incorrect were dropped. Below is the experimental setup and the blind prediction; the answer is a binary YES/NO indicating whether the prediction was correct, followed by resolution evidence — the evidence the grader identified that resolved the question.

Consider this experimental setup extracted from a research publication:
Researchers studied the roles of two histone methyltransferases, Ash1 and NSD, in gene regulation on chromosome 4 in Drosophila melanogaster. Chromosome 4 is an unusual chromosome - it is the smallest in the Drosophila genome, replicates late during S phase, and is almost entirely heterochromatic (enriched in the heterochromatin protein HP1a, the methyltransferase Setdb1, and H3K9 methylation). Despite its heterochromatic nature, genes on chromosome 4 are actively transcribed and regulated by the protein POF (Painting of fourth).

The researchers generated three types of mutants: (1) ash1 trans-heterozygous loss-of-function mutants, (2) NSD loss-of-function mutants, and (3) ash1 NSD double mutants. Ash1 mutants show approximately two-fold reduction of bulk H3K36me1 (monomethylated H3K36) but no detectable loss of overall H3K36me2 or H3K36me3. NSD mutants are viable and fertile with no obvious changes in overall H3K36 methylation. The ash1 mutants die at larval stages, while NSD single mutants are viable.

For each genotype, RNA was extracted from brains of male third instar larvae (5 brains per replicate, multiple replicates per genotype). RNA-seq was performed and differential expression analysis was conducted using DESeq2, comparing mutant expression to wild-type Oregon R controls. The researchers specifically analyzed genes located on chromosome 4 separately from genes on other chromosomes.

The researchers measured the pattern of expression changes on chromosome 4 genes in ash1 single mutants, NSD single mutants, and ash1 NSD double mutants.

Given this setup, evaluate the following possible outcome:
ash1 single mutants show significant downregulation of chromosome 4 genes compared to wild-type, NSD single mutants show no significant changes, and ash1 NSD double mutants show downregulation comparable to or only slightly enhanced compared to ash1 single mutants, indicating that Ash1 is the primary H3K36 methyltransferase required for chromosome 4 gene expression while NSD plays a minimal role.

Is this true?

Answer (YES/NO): NO